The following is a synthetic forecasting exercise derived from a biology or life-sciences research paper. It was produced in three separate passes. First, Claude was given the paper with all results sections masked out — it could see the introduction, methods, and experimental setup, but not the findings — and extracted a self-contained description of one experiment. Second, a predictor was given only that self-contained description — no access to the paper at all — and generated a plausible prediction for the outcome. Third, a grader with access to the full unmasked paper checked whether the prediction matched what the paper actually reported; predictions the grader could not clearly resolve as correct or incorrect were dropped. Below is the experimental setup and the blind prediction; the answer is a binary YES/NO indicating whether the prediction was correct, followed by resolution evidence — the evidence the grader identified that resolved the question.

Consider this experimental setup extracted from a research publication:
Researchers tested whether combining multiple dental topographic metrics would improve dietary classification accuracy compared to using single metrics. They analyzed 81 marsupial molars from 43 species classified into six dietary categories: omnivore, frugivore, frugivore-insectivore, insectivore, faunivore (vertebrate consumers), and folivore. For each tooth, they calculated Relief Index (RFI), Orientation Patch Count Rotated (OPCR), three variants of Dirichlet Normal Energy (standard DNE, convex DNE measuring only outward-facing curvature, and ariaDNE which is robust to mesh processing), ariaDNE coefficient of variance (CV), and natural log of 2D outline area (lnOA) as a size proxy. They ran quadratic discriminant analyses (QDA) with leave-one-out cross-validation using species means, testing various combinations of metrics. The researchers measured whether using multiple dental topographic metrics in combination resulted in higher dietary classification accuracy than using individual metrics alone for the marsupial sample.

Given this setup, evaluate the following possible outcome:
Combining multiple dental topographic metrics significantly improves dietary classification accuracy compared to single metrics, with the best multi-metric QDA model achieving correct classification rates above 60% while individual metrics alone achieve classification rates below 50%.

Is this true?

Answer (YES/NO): NO